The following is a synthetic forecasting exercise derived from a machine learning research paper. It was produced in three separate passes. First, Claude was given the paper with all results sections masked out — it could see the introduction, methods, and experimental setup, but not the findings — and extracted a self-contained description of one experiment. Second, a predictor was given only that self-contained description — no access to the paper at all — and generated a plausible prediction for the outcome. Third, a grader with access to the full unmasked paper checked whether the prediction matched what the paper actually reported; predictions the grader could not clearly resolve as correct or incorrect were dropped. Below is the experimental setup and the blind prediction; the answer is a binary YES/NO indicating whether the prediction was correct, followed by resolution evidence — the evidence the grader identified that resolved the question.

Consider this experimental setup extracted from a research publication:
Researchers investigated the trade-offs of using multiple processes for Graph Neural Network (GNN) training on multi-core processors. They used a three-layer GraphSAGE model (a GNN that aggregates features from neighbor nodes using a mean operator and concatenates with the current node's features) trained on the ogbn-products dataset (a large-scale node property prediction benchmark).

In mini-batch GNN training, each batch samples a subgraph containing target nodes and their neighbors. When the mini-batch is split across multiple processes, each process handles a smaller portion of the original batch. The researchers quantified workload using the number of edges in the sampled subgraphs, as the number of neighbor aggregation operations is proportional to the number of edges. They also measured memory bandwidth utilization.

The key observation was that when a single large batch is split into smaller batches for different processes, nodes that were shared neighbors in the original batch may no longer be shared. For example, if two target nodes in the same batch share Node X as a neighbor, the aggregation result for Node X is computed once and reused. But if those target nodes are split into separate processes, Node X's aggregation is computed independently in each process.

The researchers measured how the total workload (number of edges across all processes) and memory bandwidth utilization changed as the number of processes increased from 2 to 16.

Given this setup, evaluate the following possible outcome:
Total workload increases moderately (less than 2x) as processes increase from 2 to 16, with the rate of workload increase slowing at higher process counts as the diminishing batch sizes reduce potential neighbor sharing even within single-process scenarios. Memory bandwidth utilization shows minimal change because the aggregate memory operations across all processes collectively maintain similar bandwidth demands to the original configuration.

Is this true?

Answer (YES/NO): NO